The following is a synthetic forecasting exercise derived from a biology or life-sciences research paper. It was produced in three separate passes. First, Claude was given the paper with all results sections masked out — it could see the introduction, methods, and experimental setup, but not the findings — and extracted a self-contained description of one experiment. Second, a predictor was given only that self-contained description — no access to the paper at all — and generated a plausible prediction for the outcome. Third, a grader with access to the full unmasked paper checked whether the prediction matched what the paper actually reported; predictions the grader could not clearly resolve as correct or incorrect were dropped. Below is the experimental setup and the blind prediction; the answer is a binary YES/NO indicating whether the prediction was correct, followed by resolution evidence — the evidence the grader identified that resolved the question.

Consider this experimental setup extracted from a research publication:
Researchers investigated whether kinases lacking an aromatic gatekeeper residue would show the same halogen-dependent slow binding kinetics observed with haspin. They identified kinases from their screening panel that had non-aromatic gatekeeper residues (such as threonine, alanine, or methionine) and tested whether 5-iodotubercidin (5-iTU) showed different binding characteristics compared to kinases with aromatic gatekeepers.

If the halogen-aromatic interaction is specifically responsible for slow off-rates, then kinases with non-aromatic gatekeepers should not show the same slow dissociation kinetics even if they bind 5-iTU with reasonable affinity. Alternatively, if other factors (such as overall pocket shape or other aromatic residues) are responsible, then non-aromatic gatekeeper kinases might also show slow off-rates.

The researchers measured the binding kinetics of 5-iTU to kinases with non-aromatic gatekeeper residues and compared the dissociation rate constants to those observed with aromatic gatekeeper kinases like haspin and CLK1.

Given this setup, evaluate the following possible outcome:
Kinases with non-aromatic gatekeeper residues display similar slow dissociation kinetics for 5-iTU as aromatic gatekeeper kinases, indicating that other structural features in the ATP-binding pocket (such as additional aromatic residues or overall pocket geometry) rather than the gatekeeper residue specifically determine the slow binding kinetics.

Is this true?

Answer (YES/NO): NO